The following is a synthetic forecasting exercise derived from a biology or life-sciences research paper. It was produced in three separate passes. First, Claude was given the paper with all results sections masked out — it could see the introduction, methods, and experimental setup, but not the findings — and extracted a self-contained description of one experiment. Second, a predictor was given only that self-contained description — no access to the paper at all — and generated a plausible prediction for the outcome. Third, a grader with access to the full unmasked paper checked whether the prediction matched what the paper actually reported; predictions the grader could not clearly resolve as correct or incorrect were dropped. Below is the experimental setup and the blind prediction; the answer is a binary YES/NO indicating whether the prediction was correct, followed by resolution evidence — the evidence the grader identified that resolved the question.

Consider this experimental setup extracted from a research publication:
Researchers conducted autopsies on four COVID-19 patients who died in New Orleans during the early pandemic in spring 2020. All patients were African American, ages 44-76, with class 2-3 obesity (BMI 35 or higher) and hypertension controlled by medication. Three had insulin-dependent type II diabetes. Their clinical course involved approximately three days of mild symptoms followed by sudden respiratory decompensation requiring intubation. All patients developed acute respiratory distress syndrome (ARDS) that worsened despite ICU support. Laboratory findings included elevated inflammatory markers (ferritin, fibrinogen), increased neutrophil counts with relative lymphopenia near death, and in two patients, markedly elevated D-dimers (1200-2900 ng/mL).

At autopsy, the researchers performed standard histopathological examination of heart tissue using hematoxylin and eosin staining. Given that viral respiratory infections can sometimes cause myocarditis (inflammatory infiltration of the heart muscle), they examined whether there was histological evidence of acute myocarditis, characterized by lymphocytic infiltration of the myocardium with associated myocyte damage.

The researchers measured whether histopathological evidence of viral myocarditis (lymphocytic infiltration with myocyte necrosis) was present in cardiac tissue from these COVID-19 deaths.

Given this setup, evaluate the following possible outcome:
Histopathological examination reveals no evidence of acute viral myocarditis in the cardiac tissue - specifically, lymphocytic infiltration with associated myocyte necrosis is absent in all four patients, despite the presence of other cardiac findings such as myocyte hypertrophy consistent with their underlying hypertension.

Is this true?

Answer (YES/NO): NO